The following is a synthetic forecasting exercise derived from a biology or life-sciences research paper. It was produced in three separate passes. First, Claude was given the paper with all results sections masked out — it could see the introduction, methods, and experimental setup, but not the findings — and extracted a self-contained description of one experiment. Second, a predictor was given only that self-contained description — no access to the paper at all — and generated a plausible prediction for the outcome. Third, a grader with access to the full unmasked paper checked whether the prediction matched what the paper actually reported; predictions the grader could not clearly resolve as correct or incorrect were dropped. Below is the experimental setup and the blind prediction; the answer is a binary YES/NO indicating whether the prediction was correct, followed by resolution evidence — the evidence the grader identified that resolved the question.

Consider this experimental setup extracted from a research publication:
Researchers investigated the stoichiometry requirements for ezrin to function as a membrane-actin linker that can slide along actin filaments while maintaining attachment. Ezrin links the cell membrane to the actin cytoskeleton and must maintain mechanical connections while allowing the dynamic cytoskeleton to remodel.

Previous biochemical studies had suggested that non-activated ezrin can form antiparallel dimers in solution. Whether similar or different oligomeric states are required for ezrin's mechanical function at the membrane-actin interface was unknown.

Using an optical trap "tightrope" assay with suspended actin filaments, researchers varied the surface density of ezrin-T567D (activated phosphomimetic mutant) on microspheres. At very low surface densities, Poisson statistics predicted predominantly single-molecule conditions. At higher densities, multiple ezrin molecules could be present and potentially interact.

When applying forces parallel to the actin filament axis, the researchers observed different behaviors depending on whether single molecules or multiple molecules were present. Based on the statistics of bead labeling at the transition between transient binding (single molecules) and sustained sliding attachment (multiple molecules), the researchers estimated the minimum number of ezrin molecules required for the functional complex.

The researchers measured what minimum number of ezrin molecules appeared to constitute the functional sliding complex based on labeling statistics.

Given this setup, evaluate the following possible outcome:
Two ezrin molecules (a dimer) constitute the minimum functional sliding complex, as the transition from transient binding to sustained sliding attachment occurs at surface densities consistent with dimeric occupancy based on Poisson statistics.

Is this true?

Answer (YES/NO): YES